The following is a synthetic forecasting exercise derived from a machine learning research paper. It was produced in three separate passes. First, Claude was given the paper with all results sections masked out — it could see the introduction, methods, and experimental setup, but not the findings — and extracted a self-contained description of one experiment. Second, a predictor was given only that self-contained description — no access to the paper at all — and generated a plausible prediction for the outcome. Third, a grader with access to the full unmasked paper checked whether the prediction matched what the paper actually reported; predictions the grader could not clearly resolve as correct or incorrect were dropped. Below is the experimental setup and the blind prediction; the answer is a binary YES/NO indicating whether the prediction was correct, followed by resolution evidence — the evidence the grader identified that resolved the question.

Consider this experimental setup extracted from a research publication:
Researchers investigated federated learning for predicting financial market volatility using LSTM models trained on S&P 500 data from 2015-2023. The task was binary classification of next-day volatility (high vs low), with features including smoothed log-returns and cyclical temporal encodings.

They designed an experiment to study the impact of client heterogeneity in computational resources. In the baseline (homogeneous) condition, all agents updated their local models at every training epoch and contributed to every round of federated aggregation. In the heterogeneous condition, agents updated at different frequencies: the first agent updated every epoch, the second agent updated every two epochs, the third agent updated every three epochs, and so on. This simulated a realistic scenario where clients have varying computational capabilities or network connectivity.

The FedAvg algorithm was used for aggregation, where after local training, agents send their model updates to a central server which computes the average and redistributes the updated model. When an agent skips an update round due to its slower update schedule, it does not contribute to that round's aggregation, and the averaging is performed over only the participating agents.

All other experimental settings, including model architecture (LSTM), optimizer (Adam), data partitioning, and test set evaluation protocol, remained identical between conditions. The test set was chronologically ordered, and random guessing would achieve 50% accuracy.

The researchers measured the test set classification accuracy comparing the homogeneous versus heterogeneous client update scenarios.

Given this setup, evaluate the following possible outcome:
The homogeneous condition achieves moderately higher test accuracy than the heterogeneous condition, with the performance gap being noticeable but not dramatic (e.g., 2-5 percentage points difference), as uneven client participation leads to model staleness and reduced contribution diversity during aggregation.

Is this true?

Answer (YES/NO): NO